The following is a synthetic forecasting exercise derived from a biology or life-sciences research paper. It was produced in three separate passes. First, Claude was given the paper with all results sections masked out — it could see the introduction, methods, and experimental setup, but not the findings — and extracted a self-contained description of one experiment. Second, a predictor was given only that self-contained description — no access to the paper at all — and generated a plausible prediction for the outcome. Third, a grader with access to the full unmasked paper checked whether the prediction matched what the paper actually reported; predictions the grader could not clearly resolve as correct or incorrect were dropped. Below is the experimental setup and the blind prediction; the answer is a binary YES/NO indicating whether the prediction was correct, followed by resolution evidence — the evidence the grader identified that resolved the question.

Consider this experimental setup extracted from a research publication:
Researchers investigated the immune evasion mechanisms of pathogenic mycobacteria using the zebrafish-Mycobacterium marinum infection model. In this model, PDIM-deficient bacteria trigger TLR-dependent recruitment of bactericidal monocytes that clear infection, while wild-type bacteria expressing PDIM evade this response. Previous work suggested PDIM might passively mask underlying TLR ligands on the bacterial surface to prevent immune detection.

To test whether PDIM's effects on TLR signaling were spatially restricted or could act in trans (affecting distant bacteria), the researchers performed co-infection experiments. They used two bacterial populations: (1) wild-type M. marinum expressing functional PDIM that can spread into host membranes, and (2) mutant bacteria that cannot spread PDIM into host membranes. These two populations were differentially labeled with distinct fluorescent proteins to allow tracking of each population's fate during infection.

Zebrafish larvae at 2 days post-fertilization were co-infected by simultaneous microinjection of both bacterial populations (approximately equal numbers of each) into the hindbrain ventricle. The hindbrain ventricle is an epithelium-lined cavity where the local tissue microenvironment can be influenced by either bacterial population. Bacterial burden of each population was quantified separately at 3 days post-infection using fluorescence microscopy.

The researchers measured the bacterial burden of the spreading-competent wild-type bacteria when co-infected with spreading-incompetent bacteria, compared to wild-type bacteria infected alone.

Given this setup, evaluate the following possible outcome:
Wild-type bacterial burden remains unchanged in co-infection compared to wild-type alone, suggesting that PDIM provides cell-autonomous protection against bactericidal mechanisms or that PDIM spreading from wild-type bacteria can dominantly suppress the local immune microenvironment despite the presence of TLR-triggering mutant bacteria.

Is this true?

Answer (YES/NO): NO